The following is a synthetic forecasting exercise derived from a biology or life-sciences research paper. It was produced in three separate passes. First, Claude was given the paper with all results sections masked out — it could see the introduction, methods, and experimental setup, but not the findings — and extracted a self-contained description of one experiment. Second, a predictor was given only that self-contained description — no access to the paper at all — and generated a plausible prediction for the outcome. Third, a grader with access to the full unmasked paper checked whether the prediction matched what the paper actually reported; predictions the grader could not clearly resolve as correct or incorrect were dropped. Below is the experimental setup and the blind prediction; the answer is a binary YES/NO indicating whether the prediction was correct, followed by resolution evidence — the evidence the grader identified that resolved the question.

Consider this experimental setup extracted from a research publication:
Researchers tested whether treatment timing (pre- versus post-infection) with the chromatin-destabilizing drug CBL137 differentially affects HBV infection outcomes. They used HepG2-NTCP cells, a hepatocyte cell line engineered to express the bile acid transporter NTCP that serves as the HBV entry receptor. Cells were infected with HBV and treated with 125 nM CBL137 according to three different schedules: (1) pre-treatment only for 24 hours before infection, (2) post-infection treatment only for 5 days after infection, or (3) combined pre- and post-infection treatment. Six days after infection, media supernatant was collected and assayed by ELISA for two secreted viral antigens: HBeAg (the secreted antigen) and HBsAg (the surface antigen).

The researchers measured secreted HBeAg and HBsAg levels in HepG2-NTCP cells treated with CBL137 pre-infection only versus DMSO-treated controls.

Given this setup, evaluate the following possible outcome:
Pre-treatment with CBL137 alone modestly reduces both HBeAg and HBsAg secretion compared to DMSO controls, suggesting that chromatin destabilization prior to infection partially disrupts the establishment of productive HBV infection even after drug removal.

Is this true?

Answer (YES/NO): NO